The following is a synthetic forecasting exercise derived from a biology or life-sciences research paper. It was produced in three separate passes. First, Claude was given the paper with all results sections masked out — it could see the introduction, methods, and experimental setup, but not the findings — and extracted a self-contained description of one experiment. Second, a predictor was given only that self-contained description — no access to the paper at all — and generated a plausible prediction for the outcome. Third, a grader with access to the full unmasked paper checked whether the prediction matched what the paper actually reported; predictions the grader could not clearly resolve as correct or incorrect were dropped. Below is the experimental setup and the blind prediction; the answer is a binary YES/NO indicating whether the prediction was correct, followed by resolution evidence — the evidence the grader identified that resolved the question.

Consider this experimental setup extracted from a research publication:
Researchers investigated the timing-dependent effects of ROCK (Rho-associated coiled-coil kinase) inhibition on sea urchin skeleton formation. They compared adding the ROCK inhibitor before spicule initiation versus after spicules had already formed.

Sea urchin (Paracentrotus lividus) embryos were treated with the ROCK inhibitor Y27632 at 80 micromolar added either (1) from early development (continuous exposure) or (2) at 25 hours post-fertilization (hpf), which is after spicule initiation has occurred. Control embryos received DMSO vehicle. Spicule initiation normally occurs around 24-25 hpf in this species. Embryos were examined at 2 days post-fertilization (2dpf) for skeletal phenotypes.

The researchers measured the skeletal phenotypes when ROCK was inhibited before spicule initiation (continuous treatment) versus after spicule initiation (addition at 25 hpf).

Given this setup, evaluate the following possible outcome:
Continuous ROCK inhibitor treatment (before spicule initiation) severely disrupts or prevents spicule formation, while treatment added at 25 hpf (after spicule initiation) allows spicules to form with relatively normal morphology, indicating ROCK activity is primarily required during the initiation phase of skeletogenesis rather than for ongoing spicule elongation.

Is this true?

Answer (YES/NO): NO